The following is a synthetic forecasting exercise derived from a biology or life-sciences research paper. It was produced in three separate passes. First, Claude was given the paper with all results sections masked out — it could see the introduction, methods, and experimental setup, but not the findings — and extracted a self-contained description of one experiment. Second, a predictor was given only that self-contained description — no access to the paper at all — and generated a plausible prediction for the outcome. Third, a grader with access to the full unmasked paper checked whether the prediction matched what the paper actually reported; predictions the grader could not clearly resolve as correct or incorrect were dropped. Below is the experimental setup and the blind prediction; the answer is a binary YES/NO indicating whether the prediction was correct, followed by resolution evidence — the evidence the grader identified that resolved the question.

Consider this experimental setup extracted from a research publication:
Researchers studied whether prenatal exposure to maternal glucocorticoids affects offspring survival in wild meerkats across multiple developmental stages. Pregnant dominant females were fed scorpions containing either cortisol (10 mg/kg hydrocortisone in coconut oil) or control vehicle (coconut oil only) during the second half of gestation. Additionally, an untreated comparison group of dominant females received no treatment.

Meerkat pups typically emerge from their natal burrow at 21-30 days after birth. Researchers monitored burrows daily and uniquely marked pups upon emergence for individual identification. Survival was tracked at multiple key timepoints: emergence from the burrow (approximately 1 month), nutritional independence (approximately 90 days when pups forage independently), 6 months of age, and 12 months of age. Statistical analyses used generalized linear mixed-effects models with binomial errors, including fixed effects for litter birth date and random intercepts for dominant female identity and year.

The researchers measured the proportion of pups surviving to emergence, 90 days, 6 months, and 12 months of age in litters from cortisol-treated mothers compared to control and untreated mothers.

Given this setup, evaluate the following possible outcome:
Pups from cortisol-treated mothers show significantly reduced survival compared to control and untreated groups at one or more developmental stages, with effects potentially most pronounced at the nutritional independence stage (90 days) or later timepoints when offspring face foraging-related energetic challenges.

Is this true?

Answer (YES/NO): NO